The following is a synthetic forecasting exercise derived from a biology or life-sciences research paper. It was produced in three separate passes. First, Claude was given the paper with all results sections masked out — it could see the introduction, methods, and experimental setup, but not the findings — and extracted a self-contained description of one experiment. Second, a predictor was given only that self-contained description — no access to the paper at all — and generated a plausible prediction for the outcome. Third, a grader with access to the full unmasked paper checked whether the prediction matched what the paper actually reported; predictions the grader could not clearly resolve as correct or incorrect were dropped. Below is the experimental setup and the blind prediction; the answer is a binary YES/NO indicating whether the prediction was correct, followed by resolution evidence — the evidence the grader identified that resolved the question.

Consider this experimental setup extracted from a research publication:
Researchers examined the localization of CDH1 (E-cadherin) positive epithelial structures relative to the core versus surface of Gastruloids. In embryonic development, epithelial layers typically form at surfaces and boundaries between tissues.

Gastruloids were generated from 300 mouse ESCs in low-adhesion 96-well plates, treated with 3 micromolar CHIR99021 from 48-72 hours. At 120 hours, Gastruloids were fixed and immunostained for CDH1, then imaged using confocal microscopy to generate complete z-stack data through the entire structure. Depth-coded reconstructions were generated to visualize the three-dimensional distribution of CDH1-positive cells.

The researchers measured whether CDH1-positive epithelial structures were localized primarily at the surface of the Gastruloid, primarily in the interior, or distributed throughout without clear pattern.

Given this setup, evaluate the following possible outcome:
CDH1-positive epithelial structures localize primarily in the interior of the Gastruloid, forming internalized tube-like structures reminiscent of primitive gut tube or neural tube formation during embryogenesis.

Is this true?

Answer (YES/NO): YES